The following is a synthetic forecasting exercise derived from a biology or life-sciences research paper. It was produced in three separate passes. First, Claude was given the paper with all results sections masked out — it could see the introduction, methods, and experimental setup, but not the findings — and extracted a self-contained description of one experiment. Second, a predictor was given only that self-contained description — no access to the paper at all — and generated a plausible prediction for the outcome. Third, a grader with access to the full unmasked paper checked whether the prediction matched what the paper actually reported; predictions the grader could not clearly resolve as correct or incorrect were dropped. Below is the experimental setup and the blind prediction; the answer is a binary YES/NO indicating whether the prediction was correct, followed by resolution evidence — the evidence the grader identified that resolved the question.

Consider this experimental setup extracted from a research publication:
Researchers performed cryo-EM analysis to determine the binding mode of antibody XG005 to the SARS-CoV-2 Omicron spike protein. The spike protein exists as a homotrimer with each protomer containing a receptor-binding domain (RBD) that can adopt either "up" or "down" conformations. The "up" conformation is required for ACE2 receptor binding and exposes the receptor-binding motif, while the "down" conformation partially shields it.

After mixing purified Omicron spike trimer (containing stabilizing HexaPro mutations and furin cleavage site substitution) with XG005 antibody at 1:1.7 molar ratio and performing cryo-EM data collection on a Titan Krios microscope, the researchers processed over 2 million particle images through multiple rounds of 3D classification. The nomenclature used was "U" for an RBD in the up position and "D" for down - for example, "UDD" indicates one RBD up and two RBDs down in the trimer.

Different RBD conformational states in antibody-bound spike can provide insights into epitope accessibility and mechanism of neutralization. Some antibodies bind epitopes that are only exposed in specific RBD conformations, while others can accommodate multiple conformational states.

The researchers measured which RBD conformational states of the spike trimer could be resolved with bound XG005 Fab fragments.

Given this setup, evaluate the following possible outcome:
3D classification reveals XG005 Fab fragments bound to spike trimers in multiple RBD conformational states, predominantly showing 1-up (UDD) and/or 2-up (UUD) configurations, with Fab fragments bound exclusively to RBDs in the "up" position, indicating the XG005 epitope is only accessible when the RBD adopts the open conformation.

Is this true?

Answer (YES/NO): NO